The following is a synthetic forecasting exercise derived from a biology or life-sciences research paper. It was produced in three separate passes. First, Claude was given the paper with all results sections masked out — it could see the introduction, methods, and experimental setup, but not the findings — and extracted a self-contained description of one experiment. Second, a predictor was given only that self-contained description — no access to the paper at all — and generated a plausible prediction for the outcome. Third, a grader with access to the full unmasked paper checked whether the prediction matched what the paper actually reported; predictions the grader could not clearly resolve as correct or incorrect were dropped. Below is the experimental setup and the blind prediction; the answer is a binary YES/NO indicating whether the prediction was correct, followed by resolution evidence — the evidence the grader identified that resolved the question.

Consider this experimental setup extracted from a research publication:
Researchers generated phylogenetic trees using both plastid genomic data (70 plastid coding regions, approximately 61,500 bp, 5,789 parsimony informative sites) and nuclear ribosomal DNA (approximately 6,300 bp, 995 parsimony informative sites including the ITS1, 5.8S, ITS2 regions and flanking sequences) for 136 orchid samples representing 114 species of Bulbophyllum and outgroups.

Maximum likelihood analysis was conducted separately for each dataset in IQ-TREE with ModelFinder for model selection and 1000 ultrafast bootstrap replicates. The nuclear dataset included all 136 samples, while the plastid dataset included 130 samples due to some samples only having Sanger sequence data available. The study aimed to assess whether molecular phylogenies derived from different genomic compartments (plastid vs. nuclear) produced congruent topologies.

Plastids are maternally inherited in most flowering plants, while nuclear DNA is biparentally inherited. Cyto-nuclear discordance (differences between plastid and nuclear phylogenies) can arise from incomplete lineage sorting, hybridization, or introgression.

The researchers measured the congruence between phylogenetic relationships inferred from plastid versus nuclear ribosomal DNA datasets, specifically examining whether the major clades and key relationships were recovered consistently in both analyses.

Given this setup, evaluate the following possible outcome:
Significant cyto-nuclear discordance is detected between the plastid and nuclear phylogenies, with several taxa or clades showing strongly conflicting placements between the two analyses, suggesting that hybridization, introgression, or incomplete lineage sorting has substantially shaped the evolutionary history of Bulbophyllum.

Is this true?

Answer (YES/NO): NO